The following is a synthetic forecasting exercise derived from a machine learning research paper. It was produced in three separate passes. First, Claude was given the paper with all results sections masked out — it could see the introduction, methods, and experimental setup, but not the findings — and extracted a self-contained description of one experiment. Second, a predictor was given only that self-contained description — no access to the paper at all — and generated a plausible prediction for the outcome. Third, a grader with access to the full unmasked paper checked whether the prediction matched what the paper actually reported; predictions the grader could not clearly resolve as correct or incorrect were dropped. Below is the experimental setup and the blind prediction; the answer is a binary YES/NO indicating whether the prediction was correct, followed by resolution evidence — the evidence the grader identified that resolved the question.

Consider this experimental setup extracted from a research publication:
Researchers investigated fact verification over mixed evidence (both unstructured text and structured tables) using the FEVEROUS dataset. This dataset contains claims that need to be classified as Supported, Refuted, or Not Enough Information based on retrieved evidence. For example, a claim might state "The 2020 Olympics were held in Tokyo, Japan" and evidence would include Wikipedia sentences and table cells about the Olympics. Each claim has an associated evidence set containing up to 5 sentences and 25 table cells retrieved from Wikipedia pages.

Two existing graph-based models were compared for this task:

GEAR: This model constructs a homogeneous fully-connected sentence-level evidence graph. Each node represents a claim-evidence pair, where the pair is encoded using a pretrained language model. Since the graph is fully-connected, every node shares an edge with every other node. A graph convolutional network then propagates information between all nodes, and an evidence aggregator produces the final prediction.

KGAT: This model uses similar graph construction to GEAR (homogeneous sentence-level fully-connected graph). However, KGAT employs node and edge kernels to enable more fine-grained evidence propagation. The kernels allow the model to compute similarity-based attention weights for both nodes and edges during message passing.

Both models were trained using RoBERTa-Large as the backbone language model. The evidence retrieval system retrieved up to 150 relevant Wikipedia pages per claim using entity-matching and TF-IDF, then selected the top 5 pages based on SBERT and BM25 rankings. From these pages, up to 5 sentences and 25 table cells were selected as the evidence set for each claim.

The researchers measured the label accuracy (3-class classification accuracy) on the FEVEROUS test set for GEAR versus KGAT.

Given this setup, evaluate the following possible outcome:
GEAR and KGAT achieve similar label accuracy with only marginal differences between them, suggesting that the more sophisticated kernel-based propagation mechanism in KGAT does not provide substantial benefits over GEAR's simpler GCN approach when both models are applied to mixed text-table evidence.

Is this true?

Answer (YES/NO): NO